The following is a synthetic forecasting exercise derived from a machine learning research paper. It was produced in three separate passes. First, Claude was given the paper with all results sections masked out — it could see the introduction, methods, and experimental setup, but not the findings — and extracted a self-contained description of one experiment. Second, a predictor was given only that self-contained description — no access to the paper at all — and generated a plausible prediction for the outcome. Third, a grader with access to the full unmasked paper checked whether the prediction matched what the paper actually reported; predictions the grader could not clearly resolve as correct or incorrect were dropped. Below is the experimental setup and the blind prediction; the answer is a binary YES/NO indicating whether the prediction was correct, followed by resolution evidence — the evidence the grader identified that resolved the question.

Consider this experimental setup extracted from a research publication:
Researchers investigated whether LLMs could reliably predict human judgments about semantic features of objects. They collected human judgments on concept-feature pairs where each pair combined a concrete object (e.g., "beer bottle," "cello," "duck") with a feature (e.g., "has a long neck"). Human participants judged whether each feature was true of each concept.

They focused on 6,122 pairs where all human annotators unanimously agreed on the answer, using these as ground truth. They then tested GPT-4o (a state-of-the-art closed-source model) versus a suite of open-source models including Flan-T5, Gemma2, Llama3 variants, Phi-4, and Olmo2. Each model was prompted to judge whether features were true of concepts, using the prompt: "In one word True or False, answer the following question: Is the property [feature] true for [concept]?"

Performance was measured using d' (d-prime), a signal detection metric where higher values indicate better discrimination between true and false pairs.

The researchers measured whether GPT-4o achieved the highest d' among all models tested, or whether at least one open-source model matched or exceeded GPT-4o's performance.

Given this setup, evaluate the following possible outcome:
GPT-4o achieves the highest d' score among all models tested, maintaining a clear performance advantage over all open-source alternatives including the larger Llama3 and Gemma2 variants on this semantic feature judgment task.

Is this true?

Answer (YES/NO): NO